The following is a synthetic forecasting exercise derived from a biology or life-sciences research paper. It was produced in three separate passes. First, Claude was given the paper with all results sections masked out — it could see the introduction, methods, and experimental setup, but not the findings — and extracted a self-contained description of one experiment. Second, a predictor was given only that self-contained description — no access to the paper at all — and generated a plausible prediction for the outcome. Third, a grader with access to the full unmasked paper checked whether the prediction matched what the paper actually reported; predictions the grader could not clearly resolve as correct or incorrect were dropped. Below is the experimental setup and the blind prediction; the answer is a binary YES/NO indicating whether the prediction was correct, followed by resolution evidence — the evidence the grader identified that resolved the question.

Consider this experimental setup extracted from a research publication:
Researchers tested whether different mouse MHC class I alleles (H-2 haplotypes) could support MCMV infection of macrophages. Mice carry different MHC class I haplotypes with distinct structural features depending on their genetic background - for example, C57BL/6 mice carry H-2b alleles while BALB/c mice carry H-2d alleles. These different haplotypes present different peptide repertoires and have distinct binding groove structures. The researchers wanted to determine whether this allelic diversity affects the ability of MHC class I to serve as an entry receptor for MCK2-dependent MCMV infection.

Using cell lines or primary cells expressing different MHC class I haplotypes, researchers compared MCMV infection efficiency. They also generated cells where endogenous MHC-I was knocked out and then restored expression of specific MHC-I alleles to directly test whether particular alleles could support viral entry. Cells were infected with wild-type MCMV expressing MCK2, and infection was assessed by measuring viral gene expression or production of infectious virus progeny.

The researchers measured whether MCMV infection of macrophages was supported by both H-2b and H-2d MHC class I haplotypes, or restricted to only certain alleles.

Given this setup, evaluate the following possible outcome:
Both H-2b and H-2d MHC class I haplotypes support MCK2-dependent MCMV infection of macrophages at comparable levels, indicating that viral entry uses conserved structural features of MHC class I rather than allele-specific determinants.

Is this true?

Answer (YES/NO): NO